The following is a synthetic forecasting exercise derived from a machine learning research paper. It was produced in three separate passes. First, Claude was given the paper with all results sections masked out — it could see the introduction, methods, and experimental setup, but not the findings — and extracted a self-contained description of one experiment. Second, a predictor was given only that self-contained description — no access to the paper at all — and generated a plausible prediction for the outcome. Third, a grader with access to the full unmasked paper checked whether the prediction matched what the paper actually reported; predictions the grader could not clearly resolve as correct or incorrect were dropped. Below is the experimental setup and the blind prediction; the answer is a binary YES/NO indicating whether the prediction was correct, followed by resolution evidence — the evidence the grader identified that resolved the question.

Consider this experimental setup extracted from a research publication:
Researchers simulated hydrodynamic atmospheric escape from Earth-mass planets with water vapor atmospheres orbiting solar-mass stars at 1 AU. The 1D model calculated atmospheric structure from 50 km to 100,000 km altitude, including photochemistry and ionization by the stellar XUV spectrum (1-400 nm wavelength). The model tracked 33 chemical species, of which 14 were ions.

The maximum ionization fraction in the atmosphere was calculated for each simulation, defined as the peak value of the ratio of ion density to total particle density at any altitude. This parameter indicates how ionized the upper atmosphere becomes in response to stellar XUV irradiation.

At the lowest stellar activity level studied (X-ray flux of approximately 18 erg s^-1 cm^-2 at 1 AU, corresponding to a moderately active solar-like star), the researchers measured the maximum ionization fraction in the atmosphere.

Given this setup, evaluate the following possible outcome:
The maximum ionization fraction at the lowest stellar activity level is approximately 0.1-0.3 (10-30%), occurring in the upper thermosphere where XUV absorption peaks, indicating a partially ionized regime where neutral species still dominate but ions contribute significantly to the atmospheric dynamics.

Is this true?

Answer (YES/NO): NO